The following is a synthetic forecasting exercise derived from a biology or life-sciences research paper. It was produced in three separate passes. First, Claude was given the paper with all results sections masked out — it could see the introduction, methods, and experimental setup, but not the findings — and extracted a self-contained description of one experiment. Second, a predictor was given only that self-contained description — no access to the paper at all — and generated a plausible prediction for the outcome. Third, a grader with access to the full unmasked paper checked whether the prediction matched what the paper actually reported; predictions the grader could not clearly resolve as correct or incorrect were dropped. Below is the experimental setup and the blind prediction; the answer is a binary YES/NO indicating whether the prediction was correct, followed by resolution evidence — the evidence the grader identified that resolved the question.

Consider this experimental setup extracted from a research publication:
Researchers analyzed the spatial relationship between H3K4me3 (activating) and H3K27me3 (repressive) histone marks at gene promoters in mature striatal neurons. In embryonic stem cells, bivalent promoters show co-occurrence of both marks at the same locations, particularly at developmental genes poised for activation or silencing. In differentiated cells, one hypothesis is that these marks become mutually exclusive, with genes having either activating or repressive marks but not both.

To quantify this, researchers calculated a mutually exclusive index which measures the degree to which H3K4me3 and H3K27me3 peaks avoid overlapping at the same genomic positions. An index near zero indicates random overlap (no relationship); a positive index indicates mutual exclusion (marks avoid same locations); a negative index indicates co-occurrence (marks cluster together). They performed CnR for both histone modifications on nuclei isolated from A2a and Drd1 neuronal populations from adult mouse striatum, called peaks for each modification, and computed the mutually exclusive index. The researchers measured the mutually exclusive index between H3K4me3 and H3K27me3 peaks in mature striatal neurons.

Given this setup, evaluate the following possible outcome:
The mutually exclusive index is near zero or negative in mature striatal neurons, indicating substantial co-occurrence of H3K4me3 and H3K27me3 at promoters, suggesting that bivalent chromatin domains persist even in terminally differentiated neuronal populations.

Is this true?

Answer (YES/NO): NO